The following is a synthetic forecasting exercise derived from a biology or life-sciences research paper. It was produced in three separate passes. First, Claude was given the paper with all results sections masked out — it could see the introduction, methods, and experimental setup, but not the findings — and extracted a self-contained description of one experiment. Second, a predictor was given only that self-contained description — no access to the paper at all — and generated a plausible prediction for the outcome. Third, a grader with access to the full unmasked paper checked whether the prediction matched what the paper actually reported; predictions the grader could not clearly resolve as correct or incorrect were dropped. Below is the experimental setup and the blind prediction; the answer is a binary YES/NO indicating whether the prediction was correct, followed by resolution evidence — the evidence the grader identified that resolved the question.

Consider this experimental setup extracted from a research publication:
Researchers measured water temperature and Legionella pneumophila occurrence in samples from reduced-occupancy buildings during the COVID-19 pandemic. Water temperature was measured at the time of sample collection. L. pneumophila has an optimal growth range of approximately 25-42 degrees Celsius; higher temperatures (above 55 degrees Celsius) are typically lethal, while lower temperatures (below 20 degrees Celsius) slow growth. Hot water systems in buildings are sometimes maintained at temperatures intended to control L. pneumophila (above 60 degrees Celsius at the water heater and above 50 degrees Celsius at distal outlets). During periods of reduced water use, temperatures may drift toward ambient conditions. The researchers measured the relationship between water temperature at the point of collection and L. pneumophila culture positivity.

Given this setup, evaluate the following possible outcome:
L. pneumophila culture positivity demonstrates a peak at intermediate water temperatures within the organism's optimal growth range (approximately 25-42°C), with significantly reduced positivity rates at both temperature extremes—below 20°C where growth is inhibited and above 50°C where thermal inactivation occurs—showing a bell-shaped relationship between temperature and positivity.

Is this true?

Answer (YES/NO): NO